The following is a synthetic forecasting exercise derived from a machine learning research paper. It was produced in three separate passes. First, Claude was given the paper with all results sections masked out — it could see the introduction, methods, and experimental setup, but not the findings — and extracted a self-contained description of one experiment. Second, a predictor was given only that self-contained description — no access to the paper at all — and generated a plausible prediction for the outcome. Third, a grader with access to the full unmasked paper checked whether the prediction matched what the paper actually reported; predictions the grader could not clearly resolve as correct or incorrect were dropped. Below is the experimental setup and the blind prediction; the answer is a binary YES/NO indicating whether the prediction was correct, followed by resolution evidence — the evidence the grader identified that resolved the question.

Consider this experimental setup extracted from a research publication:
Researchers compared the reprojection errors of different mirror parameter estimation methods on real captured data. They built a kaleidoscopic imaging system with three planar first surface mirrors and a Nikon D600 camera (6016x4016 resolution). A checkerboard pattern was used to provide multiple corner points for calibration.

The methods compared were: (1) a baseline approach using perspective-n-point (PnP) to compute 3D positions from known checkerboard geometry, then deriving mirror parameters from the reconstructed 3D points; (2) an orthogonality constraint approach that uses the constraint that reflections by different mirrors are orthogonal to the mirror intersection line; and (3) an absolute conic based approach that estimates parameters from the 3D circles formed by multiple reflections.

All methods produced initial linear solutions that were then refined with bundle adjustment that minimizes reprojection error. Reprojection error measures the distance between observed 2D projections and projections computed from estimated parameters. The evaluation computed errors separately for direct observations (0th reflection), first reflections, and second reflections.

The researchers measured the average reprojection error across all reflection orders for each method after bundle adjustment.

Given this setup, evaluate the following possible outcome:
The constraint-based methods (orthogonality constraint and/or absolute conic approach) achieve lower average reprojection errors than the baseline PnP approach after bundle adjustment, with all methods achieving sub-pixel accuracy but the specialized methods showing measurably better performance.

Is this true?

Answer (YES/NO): NO